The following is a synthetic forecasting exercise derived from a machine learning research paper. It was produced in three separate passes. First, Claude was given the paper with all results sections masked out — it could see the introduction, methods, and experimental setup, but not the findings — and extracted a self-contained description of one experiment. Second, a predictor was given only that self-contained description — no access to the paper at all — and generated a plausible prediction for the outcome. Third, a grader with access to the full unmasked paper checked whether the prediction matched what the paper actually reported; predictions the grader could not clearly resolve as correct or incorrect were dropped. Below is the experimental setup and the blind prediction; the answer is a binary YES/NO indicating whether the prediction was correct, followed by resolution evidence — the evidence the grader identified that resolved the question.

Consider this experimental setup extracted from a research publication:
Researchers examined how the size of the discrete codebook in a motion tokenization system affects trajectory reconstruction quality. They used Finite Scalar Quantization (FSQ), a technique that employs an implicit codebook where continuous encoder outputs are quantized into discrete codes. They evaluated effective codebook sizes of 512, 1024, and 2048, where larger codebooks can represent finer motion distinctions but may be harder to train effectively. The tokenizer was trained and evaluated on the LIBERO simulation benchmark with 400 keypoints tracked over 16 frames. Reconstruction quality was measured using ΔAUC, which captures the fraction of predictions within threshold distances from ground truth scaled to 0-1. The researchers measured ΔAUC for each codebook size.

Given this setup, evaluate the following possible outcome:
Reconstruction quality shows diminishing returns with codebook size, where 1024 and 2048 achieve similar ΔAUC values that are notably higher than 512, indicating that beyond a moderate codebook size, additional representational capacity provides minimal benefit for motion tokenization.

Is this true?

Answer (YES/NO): NO